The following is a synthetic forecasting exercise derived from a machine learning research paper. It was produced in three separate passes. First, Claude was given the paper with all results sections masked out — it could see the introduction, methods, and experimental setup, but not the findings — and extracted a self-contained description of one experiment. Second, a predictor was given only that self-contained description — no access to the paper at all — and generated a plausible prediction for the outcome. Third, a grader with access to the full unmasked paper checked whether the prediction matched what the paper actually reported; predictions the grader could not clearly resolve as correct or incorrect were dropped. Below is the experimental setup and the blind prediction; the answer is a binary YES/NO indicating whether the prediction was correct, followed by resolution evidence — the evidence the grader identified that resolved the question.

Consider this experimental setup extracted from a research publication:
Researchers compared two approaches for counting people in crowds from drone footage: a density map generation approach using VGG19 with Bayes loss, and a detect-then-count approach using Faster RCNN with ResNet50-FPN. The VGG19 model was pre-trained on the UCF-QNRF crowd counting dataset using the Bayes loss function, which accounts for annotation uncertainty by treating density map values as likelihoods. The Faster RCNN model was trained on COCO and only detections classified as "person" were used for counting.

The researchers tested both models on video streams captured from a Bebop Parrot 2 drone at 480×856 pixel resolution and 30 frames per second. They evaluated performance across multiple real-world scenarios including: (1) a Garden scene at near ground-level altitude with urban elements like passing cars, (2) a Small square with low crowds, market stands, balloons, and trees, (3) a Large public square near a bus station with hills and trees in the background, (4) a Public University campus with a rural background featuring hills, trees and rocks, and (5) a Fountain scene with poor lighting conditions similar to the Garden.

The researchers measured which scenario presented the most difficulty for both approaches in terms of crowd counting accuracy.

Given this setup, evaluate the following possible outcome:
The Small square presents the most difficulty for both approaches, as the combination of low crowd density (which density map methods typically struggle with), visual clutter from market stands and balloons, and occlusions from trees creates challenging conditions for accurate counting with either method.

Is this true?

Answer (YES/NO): YES